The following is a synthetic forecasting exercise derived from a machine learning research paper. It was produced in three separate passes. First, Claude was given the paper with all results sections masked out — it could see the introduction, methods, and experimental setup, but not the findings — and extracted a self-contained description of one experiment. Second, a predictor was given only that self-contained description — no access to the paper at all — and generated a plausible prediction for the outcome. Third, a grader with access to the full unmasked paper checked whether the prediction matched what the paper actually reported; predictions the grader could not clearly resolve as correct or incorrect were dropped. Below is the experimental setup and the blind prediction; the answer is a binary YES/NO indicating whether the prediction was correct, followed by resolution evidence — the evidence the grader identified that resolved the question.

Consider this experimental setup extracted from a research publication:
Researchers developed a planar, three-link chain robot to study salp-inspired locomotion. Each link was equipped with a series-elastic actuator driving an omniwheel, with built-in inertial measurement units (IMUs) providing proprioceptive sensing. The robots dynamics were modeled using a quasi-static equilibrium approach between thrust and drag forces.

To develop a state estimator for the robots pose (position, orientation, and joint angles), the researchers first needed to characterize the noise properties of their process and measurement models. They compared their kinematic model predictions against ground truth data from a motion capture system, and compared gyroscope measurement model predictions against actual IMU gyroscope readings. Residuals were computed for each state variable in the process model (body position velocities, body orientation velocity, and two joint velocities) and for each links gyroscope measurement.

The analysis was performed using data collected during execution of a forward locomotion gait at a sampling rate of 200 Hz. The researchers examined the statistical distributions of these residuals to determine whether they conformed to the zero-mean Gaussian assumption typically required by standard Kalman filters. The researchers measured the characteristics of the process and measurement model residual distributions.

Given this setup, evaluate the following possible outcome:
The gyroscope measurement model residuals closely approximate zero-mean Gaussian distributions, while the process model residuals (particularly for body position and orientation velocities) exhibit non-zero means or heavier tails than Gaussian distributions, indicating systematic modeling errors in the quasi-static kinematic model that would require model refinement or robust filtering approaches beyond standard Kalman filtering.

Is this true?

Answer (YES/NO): NO